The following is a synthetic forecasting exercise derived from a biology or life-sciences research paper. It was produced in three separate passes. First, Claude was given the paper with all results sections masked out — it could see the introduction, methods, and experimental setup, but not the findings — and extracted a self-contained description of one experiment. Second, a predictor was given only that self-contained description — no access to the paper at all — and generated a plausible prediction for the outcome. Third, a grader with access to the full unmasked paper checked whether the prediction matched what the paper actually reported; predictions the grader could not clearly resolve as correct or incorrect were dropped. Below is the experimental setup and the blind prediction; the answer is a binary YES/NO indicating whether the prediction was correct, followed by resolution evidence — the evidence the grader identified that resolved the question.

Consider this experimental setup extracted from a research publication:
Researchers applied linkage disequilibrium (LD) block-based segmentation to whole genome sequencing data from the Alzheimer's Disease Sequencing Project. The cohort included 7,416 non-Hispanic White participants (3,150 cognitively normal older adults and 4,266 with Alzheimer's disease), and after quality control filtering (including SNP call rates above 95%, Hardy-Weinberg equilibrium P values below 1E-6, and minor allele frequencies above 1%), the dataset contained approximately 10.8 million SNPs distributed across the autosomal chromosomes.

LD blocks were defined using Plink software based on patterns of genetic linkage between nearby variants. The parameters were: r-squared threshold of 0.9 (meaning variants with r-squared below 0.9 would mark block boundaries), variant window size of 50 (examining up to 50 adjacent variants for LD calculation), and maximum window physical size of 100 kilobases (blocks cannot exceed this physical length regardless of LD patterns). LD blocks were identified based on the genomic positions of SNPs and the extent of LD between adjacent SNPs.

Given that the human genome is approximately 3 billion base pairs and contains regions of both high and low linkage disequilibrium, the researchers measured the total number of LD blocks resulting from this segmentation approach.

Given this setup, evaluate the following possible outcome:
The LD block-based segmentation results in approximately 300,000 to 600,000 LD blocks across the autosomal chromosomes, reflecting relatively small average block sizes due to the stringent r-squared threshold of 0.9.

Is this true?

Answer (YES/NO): NO